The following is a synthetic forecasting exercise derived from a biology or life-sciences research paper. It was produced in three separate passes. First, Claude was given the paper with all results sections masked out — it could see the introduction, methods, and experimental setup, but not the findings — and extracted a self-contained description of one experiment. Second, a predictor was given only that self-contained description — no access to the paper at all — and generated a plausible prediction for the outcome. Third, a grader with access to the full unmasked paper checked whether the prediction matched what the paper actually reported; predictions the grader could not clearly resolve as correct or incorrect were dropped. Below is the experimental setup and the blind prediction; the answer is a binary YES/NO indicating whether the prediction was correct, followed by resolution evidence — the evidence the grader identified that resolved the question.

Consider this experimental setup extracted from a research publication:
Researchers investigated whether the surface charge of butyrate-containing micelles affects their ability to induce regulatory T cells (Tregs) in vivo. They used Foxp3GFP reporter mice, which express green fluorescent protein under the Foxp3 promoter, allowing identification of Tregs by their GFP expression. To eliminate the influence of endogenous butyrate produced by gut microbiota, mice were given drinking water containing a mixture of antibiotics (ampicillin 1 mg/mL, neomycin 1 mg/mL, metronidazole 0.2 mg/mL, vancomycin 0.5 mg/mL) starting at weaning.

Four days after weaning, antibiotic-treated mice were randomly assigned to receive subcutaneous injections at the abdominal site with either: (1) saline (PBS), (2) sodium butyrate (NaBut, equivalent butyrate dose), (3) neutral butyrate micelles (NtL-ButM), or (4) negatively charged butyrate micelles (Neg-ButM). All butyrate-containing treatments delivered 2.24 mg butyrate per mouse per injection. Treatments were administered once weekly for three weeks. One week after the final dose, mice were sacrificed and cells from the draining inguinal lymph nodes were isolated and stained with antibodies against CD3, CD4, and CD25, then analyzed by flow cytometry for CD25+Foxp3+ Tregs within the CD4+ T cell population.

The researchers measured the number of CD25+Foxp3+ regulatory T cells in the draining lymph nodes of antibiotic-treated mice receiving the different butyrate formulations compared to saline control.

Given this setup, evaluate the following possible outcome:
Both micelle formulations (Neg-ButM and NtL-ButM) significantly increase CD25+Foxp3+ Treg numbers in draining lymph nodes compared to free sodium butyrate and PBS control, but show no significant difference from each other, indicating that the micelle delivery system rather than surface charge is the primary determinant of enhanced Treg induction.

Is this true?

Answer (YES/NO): NO